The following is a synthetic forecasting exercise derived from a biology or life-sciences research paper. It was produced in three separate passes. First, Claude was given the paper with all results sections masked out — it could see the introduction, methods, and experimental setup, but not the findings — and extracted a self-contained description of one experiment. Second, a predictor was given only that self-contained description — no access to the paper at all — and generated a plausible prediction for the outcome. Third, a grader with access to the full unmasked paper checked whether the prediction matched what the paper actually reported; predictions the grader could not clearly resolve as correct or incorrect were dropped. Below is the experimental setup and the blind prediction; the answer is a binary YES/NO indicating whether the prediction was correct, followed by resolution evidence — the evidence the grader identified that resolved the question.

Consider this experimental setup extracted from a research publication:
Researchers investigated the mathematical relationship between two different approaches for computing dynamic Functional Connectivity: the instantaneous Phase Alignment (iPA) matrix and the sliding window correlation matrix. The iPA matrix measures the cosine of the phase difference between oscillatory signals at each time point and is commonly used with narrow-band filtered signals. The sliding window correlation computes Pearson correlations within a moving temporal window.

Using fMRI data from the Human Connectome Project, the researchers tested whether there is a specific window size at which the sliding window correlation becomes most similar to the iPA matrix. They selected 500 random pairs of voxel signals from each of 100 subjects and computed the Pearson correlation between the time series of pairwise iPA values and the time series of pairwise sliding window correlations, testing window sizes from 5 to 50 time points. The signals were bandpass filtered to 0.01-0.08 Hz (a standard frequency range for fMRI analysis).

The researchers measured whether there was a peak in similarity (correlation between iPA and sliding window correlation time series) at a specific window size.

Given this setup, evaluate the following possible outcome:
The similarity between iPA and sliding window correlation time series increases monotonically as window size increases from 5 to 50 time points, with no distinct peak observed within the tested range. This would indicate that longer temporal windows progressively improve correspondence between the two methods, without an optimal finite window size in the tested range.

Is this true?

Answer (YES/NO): NO